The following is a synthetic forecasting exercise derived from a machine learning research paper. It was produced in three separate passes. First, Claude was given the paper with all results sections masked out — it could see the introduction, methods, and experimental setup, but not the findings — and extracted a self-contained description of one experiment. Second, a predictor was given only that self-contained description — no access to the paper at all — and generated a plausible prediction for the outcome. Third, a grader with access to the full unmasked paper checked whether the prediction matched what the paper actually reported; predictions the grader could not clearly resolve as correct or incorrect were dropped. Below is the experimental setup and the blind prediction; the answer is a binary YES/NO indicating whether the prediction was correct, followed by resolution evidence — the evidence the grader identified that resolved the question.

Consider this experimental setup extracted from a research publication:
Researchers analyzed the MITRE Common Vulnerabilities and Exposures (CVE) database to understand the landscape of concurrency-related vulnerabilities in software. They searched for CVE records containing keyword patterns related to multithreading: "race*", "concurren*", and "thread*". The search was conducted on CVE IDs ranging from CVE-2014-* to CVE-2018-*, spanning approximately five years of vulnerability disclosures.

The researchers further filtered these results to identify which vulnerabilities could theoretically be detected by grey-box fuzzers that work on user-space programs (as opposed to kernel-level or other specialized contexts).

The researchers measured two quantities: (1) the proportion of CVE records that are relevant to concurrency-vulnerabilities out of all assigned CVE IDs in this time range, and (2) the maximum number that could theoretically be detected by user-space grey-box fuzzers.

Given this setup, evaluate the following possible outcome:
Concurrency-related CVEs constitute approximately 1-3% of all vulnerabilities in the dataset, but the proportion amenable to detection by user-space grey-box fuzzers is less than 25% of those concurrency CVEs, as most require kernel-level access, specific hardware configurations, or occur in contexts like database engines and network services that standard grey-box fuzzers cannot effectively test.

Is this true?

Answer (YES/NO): NO